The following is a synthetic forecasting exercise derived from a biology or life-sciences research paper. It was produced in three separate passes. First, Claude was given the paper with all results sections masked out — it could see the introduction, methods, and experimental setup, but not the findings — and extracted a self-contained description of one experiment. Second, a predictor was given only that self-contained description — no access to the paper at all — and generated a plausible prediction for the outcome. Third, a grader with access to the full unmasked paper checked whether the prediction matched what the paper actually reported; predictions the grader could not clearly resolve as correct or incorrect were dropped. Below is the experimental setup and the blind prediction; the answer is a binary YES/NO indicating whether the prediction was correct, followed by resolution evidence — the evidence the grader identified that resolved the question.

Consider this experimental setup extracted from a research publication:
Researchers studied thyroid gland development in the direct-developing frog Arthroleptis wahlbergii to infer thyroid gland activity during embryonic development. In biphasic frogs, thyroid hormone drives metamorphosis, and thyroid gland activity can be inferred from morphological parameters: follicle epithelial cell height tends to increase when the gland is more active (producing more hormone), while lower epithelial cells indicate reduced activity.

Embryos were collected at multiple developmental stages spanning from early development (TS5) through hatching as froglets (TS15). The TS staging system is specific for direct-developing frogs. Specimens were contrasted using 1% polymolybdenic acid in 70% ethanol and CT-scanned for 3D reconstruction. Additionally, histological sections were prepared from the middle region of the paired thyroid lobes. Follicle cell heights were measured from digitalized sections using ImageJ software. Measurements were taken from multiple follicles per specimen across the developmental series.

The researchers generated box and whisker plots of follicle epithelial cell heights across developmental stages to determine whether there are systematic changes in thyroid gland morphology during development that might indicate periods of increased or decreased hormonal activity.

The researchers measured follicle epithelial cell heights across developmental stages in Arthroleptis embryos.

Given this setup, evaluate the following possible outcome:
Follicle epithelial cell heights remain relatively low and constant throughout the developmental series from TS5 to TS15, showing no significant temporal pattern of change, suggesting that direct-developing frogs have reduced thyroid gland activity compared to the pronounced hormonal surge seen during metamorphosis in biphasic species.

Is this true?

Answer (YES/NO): NO